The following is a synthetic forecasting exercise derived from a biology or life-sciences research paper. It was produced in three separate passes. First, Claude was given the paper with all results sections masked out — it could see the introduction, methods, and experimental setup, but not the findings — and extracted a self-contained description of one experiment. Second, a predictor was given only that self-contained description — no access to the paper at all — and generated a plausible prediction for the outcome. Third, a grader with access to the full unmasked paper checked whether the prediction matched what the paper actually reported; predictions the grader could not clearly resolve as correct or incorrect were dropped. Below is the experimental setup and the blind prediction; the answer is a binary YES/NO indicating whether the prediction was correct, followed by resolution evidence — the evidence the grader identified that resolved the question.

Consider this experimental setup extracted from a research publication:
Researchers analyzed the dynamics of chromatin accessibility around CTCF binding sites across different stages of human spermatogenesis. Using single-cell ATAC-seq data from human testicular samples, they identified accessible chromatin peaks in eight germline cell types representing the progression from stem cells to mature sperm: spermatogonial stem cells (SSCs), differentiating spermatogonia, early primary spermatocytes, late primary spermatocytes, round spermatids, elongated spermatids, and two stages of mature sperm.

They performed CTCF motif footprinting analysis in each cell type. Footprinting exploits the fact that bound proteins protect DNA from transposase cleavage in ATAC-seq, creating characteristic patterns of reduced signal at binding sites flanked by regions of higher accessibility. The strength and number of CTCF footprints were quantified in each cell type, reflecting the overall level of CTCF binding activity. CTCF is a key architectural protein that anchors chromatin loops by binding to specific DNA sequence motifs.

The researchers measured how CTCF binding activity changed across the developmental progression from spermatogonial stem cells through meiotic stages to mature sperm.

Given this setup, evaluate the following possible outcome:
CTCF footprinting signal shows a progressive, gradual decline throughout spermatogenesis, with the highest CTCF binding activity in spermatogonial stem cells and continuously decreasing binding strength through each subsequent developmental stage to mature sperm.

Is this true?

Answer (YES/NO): NO